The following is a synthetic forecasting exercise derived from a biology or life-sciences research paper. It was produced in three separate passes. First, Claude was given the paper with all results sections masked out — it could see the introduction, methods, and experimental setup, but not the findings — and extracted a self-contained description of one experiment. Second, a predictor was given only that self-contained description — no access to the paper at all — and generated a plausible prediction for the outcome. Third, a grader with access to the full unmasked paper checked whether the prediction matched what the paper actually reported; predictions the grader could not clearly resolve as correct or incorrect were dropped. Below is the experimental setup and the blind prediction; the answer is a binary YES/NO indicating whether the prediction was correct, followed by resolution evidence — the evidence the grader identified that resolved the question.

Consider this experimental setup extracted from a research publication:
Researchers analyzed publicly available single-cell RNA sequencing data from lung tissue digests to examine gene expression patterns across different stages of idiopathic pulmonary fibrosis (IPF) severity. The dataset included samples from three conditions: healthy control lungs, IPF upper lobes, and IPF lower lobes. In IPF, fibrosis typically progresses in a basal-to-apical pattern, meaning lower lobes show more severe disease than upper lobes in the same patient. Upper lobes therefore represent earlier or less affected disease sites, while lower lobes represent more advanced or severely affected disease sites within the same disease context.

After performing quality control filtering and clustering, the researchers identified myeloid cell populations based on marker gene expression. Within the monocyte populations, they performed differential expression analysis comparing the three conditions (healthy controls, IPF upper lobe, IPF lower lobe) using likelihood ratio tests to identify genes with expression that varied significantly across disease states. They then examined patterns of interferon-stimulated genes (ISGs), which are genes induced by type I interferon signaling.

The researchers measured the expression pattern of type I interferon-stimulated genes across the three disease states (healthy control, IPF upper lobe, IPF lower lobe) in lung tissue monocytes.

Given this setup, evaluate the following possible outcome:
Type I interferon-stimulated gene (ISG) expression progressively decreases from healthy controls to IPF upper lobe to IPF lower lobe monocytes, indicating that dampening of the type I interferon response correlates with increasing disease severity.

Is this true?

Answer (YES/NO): NO